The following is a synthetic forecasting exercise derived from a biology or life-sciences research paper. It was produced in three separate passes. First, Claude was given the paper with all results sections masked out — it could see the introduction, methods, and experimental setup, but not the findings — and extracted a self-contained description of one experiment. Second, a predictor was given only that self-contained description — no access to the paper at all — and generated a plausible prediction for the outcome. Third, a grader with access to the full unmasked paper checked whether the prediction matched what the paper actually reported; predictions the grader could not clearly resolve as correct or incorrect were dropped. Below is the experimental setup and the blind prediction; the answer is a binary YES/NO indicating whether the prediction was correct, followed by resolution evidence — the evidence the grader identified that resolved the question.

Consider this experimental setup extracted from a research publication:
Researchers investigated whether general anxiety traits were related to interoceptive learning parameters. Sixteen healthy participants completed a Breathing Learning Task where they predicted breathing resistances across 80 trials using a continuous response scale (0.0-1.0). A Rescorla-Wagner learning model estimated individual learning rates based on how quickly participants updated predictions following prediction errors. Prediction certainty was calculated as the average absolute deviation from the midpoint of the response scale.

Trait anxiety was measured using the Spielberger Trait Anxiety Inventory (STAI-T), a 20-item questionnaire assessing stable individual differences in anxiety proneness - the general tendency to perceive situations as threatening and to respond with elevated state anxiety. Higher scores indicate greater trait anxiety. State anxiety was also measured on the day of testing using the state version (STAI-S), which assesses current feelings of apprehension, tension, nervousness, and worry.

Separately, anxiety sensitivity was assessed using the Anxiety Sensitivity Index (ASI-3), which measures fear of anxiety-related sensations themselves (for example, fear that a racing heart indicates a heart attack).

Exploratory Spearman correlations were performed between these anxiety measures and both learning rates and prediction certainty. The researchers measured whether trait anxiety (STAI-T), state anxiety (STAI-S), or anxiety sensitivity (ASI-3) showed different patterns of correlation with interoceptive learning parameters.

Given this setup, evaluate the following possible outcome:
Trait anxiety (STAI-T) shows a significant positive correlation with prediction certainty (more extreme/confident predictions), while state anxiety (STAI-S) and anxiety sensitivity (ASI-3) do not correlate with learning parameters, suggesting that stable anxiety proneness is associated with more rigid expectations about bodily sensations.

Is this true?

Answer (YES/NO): NO